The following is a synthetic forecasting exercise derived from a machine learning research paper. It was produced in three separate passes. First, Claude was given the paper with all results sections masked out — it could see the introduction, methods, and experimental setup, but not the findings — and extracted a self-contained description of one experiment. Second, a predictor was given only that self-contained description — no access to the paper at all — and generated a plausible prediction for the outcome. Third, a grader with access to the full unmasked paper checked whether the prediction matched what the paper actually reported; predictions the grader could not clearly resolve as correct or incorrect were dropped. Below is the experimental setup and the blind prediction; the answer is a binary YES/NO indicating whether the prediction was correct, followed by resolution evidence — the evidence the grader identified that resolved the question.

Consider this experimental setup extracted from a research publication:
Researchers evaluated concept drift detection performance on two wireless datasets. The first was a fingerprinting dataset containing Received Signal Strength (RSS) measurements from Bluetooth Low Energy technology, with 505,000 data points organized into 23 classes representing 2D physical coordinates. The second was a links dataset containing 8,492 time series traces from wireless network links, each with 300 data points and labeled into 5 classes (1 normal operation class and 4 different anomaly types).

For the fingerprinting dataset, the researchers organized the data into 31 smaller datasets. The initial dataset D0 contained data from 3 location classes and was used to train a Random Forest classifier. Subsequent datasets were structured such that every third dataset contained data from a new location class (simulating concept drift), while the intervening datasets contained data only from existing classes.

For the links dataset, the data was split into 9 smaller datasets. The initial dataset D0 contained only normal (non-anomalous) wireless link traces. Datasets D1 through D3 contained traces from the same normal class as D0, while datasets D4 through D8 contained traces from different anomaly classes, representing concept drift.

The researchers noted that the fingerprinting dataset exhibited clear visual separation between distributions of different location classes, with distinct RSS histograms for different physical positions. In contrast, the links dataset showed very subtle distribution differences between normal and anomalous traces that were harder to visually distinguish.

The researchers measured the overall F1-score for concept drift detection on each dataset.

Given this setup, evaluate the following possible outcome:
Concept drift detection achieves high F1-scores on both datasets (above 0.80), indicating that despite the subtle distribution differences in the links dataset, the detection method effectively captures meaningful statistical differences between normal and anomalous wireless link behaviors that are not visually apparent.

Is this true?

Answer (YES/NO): NO